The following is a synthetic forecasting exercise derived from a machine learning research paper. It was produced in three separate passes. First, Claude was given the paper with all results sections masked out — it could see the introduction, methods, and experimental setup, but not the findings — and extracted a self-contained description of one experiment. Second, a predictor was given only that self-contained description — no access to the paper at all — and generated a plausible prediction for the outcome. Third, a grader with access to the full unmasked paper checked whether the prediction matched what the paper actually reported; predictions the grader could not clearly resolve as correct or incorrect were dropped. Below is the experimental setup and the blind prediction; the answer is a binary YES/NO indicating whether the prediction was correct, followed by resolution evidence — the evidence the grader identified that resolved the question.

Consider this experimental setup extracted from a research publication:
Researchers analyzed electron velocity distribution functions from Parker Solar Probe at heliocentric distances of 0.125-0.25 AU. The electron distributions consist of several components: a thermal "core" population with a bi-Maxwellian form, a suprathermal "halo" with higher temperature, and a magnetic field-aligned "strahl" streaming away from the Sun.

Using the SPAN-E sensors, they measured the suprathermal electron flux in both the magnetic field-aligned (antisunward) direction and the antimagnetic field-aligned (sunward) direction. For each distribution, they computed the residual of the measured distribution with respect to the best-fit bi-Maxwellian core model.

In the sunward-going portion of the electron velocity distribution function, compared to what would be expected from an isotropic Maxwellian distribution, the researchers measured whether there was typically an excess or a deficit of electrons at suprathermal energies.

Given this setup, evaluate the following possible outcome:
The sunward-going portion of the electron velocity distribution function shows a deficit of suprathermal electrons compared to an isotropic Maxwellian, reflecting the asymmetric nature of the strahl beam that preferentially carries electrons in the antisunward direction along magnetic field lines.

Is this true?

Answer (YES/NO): YES